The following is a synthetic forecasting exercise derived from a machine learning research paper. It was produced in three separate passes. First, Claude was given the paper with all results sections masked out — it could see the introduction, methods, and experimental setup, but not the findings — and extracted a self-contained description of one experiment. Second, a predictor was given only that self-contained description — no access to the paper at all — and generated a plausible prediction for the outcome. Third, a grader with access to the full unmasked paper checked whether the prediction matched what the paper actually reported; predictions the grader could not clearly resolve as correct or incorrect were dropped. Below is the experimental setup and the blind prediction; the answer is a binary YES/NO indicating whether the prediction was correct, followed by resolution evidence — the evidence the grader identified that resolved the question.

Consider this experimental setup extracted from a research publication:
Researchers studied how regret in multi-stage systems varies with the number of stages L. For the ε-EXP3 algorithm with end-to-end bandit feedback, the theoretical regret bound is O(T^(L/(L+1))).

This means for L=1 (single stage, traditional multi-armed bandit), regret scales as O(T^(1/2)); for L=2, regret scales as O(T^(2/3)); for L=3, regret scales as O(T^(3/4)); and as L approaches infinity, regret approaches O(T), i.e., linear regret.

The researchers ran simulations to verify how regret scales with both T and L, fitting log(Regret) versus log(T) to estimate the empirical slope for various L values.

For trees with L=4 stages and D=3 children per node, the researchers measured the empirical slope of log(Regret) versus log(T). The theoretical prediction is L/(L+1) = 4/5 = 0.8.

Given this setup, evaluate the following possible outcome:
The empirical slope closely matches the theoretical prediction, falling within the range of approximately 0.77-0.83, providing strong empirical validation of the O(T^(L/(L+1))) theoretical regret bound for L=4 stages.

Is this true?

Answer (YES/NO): NO